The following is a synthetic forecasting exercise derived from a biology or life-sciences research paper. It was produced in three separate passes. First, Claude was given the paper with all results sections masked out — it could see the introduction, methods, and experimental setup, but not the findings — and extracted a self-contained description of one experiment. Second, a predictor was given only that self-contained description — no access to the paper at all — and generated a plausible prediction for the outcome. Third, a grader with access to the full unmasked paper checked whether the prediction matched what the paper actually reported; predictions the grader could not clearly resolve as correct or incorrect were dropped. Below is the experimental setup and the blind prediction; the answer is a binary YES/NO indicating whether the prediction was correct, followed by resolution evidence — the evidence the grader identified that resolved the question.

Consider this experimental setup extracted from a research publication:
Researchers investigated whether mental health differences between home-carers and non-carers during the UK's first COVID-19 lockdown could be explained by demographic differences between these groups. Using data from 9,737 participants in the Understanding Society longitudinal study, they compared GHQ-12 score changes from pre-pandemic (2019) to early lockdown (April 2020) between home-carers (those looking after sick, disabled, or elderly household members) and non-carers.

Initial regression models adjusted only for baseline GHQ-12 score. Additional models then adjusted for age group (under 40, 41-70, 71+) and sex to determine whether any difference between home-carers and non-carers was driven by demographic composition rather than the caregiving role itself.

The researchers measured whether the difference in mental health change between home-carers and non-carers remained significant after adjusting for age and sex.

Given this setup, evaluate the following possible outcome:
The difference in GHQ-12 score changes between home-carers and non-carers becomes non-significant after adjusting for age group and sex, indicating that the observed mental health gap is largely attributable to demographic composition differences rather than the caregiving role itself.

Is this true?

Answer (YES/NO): NO